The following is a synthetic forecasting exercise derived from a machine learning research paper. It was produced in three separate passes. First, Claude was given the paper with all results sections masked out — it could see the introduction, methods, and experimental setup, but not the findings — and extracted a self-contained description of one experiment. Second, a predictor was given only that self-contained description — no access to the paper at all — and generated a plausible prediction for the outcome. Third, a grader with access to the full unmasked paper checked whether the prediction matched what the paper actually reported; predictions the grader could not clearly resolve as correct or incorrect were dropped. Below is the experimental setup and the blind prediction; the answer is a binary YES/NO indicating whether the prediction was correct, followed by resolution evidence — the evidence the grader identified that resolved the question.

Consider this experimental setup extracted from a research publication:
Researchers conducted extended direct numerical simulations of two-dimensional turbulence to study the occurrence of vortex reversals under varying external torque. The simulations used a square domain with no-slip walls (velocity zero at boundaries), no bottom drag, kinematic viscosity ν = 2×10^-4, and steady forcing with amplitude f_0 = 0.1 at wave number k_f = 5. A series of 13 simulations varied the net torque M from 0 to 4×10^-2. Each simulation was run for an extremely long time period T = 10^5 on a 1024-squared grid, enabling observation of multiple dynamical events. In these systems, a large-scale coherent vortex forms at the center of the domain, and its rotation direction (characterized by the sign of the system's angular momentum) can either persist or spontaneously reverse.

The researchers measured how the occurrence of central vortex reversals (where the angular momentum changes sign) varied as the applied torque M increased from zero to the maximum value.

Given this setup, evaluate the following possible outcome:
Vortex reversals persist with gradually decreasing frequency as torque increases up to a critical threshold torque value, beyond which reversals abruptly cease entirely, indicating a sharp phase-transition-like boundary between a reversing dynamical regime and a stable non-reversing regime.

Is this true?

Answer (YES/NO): NO